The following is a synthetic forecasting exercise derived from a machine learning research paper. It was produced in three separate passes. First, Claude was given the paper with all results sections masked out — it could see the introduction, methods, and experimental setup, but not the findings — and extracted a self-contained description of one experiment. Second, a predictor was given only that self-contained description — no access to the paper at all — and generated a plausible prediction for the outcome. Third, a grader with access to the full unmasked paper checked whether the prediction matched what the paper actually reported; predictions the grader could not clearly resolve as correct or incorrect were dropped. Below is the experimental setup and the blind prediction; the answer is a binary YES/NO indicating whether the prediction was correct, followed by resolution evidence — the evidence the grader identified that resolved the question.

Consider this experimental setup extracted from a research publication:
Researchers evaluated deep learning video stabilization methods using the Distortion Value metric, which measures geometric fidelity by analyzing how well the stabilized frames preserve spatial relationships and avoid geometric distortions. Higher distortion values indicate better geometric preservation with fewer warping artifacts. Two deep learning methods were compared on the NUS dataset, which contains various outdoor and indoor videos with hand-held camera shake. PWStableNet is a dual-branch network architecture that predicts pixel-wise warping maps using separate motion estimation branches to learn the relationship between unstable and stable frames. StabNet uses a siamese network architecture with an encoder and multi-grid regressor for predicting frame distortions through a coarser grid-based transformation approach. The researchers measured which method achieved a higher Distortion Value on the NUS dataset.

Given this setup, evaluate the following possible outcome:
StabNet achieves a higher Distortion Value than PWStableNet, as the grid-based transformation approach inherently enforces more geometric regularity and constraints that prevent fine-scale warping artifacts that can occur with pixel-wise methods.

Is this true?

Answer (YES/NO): NO